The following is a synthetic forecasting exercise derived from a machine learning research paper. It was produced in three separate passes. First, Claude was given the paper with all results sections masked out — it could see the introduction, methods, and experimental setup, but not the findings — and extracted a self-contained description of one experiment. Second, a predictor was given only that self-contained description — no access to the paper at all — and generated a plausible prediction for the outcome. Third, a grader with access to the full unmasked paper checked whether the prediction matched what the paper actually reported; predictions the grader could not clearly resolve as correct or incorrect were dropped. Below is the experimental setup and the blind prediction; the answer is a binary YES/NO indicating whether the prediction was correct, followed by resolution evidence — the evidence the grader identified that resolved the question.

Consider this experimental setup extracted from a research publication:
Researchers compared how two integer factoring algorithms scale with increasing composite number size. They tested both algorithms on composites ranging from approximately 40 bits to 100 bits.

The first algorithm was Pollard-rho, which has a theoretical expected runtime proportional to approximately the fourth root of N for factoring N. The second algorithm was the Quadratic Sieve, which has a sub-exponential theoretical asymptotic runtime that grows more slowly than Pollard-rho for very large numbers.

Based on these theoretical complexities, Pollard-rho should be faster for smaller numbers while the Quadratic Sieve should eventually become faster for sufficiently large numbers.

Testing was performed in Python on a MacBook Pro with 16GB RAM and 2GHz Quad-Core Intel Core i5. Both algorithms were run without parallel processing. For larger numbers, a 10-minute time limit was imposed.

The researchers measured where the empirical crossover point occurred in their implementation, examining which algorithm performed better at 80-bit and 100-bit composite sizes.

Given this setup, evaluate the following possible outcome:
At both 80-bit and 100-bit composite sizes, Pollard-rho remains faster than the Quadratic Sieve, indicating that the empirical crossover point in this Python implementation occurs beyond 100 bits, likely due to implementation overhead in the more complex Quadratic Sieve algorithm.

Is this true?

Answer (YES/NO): NO